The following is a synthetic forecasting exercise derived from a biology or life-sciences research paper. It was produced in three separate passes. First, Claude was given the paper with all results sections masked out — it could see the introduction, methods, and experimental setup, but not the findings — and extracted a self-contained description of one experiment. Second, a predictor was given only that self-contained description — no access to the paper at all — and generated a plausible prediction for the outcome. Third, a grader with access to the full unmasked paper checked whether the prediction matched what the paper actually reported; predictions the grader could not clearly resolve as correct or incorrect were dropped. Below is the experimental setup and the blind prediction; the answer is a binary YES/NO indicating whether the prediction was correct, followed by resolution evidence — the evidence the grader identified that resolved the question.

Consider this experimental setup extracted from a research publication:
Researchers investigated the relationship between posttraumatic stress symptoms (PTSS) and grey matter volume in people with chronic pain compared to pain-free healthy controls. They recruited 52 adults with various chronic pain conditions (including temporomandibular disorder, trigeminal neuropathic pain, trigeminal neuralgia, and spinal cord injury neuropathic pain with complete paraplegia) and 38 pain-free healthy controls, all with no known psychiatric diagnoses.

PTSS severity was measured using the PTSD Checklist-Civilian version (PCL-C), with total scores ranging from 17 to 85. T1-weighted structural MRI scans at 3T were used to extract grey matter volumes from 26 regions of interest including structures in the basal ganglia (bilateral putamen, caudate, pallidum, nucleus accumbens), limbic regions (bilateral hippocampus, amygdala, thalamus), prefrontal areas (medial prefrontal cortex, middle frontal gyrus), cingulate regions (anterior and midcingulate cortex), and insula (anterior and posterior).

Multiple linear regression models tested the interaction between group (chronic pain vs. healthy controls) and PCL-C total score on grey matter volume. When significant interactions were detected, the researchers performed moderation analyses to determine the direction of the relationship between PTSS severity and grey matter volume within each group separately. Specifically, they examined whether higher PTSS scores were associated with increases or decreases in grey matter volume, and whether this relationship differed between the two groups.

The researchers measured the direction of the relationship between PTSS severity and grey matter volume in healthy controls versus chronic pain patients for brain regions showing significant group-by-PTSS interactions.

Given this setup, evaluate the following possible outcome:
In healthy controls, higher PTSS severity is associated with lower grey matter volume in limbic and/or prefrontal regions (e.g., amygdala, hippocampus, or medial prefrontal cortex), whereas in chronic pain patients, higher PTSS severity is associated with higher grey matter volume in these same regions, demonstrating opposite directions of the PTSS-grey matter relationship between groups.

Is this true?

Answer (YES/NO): NO